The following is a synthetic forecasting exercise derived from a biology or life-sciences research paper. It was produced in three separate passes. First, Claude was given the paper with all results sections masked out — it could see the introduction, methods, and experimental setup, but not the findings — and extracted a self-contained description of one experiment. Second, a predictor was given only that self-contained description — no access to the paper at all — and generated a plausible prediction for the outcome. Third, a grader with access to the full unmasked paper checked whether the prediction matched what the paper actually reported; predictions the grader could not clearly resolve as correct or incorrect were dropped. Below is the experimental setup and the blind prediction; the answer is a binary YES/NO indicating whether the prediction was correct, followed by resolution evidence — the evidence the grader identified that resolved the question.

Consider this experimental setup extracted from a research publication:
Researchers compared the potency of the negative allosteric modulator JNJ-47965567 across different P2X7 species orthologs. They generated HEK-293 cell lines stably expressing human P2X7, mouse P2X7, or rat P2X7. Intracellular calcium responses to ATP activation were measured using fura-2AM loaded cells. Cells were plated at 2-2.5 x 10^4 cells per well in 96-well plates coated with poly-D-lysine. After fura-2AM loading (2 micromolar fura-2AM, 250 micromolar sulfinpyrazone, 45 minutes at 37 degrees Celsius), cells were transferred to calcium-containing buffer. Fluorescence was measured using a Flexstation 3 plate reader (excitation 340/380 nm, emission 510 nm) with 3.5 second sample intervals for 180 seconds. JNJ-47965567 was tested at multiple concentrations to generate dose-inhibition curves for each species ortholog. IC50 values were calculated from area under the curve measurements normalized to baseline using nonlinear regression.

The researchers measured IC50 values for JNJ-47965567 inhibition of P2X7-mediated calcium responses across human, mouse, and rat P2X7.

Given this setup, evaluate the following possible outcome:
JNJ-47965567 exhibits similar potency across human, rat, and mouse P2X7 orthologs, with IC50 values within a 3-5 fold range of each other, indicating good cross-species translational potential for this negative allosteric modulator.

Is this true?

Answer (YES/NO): NO